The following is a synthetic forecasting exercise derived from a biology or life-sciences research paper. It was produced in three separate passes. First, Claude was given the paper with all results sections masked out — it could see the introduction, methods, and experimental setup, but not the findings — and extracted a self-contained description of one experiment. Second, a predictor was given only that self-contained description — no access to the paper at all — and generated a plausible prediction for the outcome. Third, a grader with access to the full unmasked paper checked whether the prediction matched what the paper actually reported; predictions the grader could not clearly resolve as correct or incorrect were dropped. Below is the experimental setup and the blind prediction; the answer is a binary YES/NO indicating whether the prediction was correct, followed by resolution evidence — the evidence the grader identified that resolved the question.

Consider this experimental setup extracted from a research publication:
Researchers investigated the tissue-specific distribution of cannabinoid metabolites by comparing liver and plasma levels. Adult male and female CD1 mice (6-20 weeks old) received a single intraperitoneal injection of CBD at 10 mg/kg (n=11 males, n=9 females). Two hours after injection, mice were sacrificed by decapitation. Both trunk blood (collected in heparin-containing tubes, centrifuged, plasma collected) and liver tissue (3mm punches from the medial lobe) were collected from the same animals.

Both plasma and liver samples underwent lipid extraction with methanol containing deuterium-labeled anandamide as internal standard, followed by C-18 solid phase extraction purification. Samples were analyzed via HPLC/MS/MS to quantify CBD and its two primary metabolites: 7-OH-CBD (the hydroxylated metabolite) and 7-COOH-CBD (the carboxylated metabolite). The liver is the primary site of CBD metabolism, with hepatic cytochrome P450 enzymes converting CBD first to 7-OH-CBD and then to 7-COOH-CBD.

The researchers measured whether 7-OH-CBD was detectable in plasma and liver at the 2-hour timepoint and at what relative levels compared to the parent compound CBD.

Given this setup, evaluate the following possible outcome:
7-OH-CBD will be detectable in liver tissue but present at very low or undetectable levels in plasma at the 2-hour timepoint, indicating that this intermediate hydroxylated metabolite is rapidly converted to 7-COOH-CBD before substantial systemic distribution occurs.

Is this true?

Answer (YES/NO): NO